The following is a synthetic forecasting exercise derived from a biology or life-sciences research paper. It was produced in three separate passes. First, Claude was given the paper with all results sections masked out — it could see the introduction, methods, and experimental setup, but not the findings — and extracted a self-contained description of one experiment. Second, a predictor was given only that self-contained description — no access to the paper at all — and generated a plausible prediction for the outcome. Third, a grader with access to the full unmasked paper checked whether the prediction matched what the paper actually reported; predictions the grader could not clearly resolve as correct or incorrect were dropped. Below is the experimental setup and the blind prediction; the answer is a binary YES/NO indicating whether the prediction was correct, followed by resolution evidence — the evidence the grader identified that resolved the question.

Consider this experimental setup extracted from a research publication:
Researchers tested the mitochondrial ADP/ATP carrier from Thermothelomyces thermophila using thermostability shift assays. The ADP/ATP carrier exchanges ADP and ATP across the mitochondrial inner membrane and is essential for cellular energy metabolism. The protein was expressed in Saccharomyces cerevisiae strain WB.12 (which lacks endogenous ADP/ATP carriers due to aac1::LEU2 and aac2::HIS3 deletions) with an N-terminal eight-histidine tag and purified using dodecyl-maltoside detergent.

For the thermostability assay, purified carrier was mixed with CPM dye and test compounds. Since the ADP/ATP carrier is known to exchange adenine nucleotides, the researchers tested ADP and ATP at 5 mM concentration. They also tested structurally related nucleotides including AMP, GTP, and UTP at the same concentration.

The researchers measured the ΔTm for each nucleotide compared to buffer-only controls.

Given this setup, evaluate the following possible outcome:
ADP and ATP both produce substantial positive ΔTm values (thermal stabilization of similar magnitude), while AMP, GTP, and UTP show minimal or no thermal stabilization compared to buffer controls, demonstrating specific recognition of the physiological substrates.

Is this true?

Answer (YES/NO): NO